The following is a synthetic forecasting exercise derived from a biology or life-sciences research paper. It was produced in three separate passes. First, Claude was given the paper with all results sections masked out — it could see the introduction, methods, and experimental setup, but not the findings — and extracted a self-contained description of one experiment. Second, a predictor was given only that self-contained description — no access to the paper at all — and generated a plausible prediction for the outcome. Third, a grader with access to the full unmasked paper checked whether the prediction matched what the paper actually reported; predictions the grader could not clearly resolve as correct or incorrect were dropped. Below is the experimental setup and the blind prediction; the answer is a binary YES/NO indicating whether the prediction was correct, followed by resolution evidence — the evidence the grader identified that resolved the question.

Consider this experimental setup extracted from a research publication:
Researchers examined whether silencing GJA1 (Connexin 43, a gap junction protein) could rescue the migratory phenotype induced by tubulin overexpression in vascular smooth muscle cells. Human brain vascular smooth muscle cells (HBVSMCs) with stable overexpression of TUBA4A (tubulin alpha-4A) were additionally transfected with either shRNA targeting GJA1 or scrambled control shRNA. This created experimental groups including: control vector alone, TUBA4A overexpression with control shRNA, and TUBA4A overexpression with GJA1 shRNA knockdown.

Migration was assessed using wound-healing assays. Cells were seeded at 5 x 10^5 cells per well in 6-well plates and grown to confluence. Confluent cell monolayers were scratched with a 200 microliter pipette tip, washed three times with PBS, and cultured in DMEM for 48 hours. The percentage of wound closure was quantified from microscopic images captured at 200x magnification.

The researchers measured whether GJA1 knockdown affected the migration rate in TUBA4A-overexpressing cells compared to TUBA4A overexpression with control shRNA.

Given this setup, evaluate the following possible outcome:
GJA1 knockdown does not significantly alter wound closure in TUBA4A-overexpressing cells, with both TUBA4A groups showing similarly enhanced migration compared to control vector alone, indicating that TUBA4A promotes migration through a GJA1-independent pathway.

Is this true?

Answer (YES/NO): NO